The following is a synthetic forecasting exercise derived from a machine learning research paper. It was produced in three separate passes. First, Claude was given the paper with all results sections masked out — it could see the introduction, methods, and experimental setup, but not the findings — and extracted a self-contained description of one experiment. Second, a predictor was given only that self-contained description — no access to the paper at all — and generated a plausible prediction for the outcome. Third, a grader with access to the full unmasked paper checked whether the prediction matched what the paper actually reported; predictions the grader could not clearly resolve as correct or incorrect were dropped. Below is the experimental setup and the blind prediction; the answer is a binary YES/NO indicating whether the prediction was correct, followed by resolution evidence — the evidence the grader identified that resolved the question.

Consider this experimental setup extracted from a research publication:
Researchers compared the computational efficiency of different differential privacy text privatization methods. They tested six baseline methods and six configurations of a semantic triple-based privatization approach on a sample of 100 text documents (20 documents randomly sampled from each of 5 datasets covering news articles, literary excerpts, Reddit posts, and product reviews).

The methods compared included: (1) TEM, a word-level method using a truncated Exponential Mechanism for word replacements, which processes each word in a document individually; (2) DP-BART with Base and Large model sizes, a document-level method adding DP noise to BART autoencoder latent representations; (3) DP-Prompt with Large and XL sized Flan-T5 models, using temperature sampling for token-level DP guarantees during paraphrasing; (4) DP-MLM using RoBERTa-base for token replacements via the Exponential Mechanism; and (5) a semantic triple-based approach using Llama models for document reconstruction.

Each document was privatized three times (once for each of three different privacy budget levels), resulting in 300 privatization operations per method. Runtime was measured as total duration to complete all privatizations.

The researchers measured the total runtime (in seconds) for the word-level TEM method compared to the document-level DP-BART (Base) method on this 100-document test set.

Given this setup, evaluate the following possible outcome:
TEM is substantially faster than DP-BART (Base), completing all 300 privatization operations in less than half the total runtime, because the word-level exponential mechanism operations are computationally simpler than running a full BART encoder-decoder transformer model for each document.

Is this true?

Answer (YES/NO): NO